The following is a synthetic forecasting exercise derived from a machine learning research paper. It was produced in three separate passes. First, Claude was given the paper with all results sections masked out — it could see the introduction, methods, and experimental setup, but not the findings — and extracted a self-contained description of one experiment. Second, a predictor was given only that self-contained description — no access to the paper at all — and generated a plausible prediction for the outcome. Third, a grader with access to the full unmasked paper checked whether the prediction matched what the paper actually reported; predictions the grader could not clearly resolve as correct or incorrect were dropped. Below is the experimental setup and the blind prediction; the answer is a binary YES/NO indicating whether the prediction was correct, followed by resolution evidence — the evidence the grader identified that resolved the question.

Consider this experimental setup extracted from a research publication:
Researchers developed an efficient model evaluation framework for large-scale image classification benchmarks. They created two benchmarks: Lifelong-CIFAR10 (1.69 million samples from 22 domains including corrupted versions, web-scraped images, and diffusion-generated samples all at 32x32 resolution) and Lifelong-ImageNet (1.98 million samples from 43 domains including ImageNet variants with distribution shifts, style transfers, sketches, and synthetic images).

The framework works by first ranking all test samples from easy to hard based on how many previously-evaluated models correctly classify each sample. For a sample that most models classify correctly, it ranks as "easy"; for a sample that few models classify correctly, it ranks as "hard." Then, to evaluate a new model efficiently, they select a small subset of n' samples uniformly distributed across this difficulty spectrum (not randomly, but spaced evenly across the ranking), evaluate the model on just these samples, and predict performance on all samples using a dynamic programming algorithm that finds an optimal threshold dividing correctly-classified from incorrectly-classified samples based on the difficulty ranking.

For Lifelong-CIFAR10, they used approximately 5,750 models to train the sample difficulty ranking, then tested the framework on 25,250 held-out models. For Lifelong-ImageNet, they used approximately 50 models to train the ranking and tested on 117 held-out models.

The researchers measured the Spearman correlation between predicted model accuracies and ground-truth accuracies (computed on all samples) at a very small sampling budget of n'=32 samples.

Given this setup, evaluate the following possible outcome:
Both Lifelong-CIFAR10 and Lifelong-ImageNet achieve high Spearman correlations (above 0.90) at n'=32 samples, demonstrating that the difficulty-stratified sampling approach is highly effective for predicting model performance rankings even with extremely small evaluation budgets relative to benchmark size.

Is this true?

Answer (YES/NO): NO